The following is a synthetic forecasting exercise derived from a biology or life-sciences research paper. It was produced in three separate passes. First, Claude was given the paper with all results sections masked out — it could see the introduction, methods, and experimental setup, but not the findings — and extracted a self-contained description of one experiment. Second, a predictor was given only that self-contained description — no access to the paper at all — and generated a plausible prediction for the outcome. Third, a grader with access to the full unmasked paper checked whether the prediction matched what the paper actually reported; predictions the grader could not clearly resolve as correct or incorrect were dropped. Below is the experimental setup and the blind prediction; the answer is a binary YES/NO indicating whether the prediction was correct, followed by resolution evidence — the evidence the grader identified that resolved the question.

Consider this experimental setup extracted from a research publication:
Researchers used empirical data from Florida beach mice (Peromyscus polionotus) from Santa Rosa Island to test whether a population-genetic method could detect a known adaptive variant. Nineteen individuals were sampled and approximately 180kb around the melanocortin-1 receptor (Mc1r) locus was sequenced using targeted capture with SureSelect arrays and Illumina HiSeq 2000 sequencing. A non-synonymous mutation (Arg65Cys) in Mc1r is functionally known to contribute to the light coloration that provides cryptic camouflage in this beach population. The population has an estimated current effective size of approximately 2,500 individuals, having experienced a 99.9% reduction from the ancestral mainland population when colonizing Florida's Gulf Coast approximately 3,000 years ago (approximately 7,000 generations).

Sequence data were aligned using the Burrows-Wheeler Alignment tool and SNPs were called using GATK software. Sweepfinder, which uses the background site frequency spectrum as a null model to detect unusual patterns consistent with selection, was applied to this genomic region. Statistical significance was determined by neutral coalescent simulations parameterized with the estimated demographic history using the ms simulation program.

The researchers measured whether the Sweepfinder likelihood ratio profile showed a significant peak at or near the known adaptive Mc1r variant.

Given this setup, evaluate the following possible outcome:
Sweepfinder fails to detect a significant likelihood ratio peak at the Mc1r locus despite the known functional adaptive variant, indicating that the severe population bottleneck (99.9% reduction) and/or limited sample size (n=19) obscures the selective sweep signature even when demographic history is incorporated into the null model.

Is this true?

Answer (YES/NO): YES